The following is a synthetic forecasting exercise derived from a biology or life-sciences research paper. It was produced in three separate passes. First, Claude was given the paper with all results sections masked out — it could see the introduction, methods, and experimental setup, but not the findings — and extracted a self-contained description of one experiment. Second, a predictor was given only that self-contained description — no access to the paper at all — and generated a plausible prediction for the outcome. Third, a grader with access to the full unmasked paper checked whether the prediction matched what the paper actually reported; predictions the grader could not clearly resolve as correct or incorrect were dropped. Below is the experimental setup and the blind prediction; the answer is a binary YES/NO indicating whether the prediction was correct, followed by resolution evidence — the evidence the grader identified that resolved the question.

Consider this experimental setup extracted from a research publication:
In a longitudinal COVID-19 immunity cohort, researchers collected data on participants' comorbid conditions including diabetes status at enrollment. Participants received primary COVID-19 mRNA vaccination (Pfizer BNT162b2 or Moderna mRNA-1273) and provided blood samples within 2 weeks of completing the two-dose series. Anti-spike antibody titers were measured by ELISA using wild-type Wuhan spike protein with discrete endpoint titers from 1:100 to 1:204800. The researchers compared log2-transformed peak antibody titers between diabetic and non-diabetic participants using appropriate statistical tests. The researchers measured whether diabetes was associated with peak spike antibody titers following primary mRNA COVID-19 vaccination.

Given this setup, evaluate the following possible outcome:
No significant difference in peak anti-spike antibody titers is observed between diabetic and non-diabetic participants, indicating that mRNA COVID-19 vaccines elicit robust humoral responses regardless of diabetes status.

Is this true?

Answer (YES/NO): YES